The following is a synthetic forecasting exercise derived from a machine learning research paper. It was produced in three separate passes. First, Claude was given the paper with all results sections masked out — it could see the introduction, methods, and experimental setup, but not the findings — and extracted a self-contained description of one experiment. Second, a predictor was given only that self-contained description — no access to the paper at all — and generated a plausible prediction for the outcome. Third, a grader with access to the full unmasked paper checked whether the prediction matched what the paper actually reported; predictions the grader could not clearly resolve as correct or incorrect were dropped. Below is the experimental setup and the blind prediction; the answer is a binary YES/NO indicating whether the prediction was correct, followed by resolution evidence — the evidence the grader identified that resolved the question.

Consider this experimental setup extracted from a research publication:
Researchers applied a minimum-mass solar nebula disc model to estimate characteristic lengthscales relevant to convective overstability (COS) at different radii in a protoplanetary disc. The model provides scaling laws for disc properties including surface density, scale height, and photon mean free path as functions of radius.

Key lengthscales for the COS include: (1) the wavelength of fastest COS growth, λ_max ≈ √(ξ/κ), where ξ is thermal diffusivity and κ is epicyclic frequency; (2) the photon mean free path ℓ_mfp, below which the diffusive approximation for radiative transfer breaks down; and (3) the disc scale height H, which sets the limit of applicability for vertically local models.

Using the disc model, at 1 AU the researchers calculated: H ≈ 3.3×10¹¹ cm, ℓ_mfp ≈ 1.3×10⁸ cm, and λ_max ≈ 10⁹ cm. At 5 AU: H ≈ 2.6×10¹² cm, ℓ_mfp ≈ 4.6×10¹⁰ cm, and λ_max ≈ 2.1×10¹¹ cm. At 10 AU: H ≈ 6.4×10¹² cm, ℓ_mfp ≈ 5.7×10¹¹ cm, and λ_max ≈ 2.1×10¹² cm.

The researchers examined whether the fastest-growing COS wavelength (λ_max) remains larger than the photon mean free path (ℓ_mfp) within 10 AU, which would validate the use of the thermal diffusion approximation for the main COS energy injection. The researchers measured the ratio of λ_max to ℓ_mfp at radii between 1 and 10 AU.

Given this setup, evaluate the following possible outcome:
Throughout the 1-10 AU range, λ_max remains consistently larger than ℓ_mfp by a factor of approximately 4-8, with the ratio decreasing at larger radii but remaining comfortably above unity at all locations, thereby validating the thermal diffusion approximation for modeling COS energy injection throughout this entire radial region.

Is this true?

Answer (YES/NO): NO